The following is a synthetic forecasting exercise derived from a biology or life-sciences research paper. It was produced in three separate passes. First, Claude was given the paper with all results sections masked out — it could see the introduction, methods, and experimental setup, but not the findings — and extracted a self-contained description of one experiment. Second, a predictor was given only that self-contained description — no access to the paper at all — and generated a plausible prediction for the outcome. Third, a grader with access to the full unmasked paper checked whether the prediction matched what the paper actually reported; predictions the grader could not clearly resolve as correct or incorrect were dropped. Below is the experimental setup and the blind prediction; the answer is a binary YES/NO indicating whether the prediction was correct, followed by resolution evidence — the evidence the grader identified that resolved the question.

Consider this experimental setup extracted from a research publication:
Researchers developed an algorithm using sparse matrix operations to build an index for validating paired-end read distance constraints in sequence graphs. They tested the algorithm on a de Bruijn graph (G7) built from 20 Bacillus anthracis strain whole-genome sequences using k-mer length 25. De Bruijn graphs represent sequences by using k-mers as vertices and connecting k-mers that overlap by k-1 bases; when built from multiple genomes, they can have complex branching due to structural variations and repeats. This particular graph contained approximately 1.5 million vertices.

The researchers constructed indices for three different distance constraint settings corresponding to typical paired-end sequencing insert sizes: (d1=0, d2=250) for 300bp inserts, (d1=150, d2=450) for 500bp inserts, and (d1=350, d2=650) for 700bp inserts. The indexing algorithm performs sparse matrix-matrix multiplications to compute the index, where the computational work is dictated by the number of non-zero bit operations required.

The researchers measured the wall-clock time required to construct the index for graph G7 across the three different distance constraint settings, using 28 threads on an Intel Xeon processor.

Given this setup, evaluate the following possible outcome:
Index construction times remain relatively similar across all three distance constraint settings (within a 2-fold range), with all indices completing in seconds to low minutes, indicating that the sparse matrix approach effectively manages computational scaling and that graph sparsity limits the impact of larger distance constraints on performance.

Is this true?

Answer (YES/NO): NO